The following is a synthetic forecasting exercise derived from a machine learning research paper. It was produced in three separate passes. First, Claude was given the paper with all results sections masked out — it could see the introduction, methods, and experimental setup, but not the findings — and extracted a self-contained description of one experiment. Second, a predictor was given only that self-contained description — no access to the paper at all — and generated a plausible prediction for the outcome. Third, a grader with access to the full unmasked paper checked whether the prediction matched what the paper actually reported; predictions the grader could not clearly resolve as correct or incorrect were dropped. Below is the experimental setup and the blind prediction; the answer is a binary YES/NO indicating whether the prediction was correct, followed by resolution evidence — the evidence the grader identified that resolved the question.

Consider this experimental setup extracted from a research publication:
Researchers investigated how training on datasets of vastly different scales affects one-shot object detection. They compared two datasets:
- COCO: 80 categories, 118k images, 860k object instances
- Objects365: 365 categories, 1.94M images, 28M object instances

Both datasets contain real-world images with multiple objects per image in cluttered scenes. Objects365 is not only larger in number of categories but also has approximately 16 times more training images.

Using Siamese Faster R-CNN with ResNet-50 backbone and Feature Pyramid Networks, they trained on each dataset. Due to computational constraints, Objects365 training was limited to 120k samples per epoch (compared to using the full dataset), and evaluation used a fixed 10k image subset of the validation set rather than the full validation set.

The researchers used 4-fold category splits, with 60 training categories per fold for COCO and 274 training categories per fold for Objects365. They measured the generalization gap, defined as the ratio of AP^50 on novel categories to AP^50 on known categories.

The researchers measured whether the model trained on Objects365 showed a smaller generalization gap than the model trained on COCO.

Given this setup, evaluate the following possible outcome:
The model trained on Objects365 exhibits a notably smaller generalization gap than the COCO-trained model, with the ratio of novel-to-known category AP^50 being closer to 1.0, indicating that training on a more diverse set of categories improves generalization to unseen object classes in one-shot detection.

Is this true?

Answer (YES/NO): YES